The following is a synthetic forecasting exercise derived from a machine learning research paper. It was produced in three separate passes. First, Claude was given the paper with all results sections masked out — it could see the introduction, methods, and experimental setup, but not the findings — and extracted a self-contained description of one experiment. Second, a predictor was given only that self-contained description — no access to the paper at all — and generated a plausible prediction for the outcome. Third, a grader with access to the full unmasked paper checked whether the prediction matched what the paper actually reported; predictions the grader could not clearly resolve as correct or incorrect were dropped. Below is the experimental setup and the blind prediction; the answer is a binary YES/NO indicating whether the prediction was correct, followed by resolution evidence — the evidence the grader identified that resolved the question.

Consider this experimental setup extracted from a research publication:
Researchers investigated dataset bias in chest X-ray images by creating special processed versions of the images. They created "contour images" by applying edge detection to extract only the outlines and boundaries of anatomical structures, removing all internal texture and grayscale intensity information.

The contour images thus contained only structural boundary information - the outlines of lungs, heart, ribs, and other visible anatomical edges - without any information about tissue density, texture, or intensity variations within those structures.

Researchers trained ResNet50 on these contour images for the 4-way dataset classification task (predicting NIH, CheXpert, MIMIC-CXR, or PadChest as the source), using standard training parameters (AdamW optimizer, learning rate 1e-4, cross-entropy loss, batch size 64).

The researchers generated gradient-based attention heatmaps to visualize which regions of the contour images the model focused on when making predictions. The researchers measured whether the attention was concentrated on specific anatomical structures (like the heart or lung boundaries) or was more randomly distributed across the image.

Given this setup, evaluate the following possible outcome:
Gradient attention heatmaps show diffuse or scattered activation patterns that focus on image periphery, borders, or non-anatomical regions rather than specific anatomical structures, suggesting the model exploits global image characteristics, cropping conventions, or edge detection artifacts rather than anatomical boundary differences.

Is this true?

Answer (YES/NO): NO